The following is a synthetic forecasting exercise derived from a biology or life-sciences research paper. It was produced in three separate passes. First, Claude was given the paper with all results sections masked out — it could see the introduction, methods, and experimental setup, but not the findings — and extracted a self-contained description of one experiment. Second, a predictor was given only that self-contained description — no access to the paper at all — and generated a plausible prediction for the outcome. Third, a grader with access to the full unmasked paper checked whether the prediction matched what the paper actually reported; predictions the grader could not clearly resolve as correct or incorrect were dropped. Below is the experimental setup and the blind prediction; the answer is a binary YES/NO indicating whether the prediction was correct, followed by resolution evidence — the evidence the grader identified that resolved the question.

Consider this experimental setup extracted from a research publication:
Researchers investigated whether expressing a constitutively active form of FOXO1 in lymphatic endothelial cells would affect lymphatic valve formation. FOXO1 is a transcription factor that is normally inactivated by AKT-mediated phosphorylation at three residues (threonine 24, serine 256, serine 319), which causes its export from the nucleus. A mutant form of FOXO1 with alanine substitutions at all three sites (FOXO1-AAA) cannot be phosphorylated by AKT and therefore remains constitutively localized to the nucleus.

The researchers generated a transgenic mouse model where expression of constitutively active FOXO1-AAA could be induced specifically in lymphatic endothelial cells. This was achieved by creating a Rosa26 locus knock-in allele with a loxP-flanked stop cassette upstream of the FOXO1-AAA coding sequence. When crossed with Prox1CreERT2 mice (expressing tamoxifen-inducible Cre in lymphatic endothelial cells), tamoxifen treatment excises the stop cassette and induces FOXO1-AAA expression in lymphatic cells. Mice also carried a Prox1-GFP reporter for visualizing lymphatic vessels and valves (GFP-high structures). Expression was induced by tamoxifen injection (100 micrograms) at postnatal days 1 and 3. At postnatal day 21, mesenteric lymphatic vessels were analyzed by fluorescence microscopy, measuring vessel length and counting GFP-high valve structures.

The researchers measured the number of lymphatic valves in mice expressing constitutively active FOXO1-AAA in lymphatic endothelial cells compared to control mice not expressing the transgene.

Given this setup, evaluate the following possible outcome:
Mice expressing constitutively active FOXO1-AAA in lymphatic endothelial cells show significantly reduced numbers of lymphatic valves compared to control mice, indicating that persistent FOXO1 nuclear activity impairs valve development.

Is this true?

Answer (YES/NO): YES